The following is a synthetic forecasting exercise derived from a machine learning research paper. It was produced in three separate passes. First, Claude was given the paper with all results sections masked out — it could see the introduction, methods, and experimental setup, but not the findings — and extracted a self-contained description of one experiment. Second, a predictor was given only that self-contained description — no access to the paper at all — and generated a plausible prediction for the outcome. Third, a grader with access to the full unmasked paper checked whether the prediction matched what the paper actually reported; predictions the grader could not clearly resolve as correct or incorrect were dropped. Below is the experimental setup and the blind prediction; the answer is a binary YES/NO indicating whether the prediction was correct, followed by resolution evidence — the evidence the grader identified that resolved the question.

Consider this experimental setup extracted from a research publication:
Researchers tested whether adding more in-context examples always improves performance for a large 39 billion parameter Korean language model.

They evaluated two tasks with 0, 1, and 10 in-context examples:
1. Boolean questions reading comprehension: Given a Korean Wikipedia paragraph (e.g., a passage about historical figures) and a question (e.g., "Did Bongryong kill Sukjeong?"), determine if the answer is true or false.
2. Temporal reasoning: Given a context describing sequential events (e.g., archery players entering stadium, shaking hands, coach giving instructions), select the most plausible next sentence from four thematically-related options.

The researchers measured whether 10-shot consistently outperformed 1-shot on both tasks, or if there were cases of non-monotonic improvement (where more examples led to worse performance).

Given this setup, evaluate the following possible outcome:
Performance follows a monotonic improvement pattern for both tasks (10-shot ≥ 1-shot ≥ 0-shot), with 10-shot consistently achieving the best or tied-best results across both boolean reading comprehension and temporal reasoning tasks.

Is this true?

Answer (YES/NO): NO